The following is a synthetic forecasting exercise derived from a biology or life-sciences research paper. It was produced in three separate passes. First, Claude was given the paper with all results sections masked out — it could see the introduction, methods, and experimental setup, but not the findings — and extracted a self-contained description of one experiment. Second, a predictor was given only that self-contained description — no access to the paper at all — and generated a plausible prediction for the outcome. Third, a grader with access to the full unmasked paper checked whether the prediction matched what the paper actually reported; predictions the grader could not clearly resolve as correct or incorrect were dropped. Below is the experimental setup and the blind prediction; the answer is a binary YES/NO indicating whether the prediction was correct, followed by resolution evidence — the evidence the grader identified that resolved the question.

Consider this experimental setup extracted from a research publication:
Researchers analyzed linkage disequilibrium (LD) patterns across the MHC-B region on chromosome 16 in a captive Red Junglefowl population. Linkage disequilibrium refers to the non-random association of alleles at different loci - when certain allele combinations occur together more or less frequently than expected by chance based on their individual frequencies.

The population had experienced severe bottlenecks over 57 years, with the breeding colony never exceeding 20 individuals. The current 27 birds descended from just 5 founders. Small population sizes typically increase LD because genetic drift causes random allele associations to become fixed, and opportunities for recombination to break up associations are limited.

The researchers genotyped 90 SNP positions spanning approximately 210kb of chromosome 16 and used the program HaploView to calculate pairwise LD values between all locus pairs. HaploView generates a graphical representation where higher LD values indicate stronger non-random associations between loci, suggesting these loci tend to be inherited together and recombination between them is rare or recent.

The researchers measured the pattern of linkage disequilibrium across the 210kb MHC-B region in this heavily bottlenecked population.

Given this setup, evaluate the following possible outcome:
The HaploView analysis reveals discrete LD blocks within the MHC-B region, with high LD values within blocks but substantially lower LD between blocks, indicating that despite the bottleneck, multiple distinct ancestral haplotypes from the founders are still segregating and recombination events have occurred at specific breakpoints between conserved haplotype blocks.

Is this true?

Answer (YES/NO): NO